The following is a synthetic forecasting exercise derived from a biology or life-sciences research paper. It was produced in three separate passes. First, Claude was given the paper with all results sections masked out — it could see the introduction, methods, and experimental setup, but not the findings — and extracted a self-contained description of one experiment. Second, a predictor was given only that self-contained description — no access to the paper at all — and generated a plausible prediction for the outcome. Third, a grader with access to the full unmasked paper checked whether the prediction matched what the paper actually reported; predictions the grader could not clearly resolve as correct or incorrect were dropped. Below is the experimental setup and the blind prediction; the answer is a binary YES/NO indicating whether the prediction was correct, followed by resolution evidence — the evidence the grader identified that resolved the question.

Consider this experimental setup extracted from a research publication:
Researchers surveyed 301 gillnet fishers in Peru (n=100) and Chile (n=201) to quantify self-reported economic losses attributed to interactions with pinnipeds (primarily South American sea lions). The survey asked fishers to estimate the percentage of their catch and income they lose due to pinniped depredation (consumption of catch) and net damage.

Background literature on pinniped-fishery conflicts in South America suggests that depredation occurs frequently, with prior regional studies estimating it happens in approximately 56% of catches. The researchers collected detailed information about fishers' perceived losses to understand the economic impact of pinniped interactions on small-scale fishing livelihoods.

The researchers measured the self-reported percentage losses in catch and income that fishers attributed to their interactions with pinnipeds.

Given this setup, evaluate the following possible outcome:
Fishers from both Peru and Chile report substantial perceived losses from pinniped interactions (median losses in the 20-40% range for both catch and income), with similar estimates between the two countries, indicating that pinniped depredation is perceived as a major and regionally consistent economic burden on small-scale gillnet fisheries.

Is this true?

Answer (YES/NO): NO